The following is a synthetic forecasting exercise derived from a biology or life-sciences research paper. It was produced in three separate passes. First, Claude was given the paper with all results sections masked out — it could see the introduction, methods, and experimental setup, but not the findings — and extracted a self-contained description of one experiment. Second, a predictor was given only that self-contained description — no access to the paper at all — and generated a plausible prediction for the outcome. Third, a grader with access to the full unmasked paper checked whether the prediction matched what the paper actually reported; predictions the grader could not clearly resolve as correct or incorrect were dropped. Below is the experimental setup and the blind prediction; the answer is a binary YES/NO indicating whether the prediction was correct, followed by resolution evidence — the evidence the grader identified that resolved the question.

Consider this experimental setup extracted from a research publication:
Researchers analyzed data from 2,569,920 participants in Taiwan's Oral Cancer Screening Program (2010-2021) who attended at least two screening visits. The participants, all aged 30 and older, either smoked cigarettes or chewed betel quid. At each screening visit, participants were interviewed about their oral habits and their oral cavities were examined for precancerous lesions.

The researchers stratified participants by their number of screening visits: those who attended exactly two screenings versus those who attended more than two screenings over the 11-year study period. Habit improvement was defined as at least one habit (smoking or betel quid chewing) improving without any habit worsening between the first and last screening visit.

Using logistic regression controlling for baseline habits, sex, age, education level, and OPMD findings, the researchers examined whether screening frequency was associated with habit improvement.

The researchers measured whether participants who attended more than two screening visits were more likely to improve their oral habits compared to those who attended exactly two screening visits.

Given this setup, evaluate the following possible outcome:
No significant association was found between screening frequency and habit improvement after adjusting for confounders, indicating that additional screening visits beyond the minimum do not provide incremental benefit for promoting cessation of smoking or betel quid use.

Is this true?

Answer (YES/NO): NO